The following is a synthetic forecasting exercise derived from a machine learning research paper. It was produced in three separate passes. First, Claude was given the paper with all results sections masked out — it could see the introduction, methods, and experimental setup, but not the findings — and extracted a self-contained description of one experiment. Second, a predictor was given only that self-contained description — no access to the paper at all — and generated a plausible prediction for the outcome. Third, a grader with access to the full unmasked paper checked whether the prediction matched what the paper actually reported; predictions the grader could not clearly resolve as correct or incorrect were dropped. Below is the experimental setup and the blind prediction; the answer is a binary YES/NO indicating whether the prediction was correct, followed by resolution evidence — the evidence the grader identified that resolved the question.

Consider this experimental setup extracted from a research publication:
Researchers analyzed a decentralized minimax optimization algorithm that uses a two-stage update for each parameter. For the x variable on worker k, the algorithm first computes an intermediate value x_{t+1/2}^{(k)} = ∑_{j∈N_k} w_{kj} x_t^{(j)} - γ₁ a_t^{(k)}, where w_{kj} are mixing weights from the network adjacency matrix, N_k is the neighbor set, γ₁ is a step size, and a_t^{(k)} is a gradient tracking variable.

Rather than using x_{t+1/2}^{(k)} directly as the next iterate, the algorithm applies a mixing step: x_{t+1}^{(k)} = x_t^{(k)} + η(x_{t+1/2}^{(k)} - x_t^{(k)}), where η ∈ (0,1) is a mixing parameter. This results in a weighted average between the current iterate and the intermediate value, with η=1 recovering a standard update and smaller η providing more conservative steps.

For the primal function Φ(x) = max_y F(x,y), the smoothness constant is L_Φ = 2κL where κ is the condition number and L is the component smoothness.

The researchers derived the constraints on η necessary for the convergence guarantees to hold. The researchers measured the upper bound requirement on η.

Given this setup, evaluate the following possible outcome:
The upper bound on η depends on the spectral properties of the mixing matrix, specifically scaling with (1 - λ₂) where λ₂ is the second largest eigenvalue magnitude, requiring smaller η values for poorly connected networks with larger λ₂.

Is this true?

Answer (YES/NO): NO